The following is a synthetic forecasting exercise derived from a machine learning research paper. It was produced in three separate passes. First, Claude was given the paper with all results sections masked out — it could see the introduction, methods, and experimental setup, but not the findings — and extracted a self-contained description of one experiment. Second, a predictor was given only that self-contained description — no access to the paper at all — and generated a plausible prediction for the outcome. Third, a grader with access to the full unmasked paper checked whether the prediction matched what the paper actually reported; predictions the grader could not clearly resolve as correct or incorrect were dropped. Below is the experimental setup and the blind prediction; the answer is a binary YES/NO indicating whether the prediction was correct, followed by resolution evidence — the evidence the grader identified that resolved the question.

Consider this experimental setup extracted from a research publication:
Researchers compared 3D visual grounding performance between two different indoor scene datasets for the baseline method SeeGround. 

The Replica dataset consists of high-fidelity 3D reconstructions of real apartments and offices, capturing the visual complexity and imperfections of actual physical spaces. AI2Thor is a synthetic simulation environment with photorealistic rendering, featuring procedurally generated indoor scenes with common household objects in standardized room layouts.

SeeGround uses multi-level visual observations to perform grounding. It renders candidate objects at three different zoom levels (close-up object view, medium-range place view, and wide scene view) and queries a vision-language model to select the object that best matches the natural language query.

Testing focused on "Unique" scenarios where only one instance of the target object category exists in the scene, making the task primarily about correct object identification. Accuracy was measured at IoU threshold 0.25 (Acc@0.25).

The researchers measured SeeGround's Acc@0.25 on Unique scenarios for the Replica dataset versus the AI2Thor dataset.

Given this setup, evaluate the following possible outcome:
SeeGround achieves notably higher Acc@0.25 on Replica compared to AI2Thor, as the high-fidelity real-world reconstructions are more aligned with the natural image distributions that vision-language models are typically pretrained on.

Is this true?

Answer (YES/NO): NO